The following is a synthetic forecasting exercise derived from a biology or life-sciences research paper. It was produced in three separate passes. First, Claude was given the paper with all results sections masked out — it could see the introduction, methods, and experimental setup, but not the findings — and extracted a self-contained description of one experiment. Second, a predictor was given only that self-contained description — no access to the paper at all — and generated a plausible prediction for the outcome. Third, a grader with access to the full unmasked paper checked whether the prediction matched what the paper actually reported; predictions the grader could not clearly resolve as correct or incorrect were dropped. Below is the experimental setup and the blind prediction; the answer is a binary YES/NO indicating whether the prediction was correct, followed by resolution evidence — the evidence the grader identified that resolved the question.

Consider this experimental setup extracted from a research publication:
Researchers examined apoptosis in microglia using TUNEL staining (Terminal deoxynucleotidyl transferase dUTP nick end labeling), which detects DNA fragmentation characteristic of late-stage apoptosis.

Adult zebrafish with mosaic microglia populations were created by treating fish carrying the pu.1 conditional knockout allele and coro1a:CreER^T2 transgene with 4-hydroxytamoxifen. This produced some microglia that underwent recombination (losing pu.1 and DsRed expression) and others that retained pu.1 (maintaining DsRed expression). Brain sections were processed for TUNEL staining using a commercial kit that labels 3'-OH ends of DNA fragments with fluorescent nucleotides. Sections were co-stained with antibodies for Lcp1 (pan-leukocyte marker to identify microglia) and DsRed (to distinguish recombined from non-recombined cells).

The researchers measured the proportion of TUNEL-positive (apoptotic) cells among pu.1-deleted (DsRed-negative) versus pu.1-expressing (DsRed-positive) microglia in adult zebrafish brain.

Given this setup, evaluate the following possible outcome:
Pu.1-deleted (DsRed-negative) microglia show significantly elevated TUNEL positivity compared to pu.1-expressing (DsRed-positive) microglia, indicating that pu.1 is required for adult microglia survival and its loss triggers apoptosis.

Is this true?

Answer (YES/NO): NO